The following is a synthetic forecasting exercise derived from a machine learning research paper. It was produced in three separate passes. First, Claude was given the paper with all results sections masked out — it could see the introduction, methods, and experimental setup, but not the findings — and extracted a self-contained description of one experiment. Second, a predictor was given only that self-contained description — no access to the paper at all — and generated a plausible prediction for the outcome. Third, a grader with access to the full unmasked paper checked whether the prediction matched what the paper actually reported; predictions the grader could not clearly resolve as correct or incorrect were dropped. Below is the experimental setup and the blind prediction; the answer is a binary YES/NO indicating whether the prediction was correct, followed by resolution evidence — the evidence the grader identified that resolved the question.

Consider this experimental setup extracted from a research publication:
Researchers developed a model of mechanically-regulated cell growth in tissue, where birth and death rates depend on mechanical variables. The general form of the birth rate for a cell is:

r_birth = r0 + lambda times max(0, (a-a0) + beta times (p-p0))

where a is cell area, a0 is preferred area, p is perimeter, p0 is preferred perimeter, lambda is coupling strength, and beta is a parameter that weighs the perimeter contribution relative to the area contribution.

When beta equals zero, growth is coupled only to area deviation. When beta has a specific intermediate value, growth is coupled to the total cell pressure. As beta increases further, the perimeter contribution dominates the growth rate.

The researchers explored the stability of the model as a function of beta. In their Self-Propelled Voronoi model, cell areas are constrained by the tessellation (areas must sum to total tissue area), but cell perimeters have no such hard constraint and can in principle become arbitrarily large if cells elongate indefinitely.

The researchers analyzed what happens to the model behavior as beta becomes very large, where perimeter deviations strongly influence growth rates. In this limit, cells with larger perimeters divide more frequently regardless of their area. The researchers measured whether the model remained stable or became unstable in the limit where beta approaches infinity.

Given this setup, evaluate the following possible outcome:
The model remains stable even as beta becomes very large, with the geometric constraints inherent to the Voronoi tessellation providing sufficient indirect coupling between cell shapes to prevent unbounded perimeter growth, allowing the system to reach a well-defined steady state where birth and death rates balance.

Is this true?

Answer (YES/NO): NO